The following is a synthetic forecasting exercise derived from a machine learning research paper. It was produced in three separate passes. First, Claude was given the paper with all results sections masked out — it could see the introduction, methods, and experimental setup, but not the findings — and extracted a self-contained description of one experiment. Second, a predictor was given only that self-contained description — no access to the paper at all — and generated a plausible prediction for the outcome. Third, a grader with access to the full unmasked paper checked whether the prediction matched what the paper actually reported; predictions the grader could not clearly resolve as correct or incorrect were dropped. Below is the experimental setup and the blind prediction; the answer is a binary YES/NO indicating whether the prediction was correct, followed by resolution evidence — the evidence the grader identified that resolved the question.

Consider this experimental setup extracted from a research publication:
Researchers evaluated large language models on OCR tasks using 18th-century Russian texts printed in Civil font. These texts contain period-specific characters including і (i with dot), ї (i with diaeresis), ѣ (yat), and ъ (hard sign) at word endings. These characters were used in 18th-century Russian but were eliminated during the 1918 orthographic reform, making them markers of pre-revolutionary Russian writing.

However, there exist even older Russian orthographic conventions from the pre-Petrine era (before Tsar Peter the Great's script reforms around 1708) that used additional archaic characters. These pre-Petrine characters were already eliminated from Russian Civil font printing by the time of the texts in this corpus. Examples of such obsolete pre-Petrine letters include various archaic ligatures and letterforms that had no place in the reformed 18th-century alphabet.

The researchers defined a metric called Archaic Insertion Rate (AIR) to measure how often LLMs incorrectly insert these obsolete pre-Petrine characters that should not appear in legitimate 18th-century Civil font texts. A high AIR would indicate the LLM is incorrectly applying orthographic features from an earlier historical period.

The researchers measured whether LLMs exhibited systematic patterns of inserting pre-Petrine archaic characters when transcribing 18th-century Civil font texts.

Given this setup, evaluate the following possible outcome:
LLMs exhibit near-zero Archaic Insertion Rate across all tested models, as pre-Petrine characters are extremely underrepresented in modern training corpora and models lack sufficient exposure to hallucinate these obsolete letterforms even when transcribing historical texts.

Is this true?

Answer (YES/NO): NO